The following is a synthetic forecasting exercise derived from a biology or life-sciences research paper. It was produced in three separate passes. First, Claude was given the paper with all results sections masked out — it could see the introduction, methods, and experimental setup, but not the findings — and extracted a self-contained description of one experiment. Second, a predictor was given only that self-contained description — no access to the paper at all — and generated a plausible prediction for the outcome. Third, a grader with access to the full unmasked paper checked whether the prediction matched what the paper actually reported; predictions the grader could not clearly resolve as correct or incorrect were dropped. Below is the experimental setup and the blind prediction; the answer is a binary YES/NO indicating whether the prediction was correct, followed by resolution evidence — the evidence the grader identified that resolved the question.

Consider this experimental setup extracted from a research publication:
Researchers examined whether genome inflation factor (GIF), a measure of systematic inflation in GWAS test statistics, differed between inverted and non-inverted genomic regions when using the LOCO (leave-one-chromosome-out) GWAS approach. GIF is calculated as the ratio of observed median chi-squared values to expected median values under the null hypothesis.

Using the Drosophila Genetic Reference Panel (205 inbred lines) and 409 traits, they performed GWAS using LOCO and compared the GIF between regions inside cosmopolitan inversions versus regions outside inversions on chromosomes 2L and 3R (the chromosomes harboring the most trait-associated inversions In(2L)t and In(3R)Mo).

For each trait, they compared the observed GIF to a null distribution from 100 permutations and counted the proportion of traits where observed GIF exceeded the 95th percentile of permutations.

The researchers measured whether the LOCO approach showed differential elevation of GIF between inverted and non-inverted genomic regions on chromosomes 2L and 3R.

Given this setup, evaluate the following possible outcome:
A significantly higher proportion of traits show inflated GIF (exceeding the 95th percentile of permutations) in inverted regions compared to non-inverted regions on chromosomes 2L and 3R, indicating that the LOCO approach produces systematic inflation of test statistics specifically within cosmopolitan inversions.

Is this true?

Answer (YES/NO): YES